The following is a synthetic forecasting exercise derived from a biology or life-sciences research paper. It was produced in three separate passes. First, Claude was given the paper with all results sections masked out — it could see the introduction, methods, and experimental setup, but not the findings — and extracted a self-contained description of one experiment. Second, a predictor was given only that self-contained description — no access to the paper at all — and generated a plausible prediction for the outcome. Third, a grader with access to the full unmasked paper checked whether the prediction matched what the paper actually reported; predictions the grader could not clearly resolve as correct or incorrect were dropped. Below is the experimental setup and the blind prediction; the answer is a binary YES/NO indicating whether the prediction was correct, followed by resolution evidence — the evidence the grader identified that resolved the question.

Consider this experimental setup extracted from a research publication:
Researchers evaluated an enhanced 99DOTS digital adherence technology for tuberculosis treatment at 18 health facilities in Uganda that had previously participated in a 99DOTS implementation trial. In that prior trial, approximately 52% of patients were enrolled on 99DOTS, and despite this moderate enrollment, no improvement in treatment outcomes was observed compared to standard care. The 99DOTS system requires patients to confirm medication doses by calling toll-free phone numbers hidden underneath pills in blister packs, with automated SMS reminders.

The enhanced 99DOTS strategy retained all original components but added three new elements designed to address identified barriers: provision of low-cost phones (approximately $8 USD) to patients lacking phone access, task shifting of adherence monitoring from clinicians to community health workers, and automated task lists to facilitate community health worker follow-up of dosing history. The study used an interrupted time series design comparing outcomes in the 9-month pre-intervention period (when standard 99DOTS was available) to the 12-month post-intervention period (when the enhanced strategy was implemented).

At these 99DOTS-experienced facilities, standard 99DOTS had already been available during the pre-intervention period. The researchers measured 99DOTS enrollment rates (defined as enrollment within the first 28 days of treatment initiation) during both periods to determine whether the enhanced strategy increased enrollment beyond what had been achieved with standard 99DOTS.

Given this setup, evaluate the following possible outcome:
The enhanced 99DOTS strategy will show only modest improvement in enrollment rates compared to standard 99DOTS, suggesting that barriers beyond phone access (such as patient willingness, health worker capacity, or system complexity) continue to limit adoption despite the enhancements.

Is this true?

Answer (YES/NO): NO